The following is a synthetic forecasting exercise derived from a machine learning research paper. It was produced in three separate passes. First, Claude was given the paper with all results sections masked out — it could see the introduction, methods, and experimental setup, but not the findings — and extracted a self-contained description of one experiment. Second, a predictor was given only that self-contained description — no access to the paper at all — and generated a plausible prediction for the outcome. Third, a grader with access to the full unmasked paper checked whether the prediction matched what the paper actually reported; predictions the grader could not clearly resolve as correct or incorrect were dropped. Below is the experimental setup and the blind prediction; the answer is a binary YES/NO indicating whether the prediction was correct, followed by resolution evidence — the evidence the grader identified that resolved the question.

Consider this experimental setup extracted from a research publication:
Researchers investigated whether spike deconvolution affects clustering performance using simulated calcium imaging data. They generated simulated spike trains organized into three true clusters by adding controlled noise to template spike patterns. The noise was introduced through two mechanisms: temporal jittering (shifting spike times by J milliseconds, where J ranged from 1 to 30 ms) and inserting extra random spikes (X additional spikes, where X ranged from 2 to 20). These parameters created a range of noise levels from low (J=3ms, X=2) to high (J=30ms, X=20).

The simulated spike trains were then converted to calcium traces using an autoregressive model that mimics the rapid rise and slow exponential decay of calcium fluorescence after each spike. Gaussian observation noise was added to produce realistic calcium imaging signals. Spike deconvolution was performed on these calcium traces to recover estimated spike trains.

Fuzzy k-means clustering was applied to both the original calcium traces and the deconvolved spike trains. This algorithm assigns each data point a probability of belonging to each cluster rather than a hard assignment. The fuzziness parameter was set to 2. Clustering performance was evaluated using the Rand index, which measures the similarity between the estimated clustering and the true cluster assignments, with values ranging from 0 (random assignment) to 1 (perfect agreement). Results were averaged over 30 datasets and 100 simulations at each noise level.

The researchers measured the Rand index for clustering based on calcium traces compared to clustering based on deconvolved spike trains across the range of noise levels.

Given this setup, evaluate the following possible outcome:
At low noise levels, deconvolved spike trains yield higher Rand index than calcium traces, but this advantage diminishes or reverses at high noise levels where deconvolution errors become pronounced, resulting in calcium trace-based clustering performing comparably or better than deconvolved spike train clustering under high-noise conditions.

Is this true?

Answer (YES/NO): NO